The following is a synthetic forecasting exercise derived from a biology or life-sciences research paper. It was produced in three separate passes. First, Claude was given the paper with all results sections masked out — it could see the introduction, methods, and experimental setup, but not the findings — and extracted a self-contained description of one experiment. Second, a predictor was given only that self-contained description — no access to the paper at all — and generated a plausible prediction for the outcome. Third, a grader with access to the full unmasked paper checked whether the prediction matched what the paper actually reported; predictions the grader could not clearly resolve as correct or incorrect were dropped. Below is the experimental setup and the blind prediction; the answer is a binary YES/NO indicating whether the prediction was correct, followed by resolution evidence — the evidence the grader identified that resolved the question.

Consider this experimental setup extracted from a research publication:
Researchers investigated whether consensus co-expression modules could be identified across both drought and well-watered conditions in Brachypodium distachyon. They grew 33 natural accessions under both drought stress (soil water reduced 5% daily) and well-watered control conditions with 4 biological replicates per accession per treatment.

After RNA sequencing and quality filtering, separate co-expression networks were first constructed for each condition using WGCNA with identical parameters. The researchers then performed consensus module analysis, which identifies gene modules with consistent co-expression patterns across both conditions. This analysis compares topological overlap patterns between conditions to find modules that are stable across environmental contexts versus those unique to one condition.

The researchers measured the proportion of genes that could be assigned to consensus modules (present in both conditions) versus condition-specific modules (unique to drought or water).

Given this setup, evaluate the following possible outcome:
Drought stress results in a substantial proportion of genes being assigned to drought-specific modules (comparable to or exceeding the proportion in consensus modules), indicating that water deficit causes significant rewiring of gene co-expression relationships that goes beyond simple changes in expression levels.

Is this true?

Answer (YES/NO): NO